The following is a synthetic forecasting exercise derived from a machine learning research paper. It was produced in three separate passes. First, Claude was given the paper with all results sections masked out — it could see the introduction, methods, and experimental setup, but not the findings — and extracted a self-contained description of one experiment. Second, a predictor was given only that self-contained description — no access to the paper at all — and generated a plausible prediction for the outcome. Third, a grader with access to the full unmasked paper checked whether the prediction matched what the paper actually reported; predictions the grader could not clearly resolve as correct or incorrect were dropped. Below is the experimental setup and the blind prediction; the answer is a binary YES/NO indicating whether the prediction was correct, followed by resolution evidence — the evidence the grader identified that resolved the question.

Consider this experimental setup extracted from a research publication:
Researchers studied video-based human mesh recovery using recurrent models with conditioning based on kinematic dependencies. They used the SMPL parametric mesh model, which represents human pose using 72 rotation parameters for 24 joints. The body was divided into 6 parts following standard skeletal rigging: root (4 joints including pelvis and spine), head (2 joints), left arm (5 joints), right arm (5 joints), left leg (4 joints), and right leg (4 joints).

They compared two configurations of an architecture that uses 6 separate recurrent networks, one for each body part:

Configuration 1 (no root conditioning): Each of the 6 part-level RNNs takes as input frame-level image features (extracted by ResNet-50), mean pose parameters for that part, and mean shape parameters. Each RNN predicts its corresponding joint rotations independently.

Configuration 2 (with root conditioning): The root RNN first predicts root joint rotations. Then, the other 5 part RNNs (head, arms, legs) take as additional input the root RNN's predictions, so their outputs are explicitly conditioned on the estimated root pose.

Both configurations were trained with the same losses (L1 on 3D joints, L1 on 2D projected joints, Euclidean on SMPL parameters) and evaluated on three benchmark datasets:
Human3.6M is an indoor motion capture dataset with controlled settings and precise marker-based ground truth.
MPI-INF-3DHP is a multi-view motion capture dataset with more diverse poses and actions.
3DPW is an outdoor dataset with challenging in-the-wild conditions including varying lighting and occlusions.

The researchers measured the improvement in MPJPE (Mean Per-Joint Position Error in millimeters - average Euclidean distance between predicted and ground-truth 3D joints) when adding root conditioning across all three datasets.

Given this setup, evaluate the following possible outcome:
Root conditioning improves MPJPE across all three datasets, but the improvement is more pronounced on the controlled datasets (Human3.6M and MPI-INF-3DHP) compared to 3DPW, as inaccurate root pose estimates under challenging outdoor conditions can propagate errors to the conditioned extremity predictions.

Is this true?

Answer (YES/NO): NO